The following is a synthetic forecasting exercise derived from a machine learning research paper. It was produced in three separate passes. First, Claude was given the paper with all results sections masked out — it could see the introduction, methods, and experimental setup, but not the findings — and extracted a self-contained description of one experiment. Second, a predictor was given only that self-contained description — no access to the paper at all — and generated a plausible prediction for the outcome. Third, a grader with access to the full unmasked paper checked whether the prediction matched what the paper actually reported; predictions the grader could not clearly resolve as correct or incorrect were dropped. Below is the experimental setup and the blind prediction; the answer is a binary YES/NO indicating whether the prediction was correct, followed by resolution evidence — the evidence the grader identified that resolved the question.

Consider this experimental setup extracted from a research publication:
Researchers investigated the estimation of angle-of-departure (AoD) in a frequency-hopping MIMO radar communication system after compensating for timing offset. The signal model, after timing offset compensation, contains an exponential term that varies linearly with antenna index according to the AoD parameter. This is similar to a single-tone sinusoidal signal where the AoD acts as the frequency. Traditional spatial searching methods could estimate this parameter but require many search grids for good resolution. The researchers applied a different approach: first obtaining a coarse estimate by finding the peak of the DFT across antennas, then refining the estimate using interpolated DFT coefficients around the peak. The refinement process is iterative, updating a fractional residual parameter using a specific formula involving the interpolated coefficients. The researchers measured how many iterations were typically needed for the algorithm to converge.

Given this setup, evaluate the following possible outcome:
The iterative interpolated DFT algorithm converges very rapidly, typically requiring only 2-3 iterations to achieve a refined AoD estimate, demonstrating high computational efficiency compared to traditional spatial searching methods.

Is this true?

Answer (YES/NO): YES